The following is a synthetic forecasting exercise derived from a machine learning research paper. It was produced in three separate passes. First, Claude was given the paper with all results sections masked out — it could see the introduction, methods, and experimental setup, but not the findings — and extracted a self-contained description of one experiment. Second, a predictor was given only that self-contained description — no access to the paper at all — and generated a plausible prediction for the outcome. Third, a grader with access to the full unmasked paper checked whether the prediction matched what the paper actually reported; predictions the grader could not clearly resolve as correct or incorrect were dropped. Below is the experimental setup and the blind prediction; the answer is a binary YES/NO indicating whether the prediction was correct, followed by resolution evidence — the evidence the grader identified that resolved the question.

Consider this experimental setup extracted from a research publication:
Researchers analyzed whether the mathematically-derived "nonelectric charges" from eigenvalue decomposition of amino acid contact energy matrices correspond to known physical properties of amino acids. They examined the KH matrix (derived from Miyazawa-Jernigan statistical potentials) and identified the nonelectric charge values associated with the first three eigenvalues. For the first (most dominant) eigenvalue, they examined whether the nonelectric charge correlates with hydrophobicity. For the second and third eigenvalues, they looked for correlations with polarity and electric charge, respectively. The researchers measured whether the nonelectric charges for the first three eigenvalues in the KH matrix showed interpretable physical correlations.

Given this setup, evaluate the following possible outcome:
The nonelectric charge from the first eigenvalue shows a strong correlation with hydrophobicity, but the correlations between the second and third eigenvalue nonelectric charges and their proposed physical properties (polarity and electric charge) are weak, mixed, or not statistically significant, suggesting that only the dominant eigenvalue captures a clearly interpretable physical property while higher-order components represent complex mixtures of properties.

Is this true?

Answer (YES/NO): NO